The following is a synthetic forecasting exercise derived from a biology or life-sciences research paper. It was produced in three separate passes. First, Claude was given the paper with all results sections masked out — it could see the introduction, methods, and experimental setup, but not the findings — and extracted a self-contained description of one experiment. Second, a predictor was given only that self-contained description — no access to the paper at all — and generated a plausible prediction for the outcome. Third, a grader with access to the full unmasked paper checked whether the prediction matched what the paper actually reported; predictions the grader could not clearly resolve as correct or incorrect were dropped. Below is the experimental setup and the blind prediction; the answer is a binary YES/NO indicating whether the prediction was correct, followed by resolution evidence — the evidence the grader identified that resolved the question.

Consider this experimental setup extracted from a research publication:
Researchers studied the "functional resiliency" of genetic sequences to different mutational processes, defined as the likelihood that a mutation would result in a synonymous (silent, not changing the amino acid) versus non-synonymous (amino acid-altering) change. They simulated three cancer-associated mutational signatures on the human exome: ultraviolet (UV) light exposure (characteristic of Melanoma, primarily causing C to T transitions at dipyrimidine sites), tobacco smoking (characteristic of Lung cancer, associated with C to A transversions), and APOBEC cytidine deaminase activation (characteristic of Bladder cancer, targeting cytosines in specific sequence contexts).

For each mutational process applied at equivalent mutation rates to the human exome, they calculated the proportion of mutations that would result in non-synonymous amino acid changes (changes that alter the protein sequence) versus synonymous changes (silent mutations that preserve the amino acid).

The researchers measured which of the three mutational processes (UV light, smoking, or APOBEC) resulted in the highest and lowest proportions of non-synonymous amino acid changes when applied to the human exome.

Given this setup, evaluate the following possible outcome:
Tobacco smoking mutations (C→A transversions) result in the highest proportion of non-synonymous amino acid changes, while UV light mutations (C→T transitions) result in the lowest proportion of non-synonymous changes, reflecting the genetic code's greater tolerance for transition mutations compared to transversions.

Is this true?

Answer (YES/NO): YES